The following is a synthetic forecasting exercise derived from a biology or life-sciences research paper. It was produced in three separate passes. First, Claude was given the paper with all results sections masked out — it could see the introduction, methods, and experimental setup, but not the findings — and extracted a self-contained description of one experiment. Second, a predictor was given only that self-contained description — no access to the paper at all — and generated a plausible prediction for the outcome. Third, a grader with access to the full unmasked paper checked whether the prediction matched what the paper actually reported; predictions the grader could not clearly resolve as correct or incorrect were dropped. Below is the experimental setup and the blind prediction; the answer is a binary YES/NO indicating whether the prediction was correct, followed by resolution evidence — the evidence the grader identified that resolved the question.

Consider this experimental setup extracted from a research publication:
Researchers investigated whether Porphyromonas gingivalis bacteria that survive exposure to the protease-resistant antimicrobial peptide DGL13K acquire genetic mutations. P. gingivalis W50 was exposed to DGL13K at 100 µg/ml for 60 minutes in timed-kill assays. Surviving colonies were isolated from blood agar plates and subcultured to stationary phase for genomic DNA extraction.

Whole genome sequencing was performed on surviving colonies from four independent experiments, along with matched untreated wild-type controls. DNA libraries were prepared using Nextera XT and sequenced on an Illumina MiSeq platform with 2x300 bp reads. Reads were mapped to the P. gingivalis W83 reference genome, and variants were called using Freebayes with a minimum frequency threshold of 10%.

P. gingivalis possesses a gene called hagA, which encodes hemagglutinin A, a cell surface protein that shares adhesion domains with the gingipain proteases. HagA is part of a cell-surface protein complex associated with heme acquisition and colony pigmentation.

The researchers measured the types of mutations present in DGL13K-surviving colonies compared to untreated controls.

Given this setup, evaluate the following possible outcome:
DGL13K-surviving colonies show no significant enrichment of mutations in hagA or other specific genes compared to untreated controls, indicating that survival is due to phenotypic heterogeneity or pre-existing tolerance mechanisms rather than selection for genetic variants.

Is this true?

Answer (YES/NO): NO